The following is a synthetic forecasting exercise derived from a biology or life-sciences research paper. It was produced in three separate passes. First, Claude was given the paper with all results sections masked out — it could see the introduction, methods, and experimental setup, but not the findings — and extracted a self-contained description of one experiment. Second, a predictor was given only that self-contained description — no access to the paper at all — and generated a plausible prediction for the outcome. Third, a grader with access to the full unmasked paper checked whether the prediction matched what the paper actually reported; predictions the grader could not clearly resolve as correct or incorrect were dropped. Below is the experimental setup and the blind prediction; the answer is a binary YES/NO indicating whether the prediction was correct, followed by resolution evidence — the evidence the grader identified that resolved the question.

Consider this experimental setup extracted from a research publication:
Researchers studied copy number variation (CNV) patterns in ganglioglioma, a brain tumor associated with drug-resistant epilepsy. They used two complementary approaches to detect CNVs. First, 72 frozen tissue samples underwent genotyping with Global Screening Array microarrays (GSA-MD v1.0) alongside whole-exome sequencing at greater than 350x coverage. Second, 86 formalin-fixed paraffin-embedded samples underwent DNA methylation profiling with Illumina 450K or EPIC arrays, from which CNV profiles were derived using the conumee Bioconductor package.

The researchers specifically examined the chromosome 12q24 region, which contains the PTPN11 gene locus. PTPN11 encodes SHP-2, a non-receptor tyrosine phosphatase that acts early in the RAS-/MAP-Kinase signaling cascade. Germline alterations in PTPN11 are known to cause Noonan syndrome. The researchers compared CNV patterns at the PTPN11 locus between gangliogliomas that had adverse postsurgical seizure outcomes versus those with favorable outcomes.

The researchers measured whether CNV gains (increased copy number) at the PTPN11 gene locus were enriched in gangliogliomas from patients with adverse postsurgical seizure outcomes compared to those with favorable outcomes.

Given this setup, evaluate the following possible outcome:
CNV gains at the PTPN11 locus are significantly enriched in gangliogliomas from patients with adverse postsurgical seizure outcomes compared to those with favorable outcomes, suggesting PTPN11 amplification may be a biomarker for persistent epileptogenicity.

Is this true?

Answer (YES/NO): YES